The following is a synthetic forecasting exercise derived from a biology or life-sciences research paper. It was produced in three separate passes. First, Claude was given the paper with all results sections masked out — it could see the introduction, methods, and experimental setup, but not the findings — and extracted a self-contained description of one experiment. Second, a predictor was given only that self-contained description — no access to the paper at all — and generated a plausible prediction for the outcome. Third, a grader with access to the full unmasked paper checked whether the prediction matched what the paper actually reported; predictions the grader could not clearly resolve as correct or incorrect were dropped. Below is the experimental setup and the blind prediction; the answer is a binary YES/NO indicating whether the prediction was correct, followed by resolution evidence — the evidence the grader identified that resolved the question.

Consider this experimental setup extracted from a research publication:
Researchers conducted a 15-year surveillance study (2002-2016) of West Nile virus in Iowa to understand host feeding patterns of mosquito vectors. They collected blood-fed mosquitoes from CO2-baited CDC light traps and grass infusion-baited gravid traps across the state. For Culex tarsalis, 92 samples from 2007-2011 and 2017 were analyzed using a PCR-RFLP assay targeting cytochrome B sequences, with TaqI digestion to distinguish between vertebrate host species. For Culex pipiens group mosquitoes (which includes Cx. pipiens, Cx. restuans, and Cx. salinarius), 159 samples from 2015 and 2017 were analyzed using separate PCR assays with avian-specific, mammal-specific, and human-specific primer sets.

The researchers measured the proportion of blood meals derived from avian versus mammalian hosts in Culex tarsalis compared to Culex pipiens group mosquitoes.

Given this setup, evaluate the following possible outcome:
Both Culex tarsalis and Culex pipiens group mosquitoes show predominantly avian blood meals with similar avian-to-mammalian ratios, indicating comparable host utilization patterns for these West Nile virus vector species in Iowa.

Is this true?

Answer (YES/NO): NO